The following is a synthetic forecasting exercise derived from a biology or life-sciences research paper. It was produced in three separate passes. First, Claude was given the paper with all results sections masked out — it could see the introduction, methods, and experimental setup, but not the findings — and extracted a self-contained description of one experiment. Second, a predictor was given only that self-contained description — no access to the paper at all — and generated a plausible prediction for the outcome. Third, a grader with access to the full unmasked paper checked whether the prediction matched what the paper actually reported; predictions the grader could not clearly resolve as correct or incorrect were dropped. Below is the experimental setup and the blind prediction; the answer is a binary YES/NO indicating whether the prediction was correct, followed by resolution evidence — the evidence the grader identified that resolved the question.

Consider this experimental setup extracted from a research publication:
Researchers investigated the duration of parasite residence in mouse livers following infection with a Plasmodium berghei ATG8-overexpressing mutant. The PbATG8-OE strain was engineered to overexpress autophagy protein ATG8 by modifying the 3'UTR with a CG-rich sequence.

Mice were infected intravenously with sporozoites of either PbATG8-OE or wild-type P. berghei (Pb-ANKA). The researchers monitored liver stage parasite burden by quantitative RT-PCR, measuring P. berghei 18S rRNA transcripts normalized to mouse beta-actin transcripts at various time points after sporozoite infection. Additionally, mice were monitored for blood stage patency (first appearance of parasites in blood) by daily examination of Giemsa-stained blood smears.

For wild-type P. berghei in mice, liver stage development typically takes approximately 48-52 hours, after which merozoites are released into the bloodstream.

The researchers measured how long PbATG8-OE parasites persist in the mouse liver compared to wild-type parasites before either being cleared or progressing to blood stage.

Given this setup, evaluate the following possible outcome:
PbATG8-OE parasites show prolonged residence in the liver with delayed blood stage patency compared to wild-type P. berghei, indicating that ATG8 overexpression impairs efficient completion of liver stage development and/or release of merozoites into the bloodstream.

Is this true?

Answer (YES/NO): YES